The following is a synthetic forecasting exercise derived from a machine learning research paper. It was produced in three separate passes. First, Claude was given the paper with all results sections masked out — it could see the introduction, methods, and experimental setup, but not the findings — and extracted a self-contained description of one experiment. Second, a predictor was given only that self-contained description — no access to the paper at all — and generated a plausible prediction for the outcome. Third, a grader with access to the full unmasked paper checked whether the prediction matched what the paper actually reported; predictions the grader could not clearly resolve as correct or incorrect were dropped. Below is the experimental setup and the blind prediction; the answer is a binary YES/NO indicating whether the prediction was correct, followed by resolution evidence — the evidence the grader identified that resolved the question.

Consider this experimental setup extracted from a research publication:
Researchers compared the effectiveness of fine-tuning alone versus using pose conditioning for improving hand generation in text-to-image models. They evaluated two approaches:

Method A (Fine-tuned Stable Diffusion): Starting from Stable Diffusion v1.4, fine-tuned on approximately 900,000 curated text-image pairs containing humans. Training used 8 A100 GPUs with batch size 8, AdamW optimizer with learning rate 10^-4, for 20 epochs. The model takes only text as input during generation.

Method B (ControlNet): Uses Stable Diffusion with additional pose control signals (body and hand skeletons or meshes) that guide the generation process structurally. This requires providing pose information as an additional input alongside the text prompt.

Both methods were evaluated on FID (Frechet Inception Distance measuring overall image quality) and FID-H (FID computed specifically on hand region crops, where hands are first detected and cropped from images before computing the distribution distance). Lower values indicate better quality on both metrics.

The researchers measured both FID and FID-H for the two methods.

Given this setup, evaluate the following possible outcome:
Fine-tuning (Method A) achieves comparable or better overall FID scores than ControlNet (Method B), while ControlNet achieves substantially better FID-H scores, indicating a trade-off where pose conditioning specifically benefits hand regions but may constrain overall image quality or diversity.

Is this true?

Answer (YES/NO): NO